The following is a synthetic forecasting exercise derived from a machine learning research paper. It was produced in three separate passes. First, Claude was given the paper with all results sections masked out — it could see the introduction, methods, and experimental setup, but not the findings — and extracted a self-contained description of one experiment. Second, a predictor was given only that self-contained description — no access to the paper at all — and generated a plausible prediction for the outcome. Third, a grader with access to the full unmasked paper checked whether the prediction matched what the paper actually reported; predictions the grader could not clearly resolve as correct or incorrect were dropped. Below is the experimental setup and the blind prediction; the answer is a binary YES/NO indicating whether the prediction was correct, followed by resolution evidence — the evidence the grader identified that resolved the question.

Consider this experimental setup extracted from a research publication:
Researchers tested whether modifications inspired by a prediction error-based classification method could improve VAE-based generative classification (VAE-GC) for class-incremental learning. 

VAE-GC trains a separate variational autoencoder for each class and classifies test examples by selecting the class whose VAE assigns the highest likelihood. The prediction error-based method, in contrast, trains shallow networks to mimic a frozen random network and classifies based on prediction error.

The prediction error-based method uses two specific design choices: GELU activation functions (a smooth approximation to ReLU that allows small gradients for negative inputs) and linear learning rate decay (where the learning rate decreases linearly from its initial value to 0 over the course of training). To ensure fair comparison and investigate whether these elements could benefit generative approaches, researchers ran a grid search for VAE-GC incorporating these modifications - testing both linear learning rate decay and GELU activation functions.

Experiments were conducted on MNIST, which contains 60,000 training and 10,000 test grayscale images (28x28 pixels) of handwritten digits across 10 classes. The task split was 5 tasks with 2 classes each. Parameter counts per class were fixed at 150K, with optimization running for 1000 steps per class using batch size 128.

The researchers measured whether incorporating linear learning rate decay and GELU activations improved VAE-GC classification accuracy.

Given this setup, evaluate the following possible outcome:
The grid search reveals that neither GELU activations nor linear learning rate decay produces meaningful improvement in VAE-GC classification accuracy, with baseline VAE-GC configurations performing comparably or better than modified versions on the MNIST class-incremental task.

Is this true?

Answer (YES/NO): YES